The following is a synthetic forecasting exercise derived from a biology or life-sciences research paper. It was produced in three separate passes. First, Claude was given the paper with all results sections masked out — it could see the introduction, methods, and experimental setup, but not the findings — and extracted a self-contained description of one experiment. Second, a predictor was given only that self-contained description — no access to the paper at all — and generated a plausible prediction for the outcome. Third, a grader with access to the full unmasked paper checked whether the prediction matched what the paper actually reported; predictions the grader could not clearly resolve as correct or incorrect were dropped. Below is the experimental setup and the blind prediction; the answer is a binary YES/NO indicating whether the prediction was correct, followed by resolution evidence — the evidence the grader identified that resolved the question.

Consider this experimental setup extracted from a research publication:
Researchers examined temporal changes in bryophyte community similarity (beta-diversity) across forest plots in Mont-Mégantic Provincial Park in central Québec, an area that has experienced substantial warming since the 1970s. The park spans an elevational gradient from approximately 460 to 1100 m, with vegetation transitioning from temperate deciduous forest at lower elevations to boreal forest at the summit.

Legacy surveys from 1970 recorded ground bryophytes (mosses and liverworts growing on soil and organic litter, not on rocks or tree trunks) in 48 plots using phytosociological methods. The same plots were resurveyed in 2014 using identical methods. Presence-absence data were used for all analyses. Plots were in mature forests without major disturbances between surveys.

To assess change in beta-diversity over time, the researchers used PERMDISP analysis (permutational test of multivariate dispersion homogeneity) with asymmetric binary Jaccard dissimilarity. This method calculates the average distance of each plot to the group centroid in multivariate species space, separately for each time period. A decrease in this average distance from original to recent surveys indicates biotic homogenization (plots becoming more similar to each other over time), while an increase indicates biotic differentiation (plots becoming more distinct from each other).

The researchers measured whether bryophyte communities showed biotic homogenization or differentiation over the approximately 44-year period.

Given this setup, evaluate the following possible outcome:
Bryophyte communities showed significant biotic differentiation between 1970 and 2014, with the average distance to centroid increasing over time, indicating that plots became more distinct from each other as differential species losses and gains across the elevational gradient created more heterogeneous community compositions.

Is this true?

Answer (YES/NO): NO